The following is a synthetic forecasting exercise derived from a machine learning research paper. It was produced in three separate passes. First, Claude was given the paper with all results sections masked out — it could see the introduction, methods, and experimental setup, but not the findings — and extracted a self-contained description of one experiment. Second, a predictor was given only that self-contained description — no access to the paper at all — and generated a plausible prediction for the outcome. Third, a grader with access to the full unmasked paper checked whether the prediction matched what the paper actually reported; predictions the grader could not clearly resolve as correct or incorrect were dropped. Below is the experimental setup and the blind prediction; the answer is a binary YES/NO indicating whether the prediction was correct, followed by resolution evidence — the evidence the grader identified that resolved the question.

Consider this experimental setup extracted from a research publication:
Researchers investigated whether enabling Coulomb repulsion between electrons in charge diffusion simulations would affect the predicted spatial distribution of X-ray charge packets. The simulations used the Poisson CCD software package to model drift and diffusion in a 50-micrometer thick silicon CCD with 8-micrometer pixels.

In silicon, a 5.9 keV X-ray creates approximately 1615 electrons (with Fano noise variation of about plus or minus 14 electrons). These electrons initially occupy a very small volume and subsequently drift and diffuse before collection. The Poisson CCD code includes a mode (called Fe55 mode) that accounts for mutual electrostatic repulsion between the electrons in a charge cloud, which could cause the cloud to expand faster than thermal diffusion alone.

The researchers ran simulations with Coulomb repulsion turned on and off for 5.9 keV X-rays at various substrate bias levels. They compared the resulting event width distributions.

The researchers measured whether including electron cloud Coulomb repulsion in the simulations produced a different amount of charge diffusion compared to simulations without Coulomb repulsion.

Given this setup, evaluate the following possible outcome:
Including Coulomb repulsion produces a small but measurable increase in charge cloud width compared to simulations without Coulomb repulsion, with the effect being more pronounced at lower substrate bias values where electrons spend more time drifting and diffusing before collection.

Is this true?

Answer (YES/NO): NO